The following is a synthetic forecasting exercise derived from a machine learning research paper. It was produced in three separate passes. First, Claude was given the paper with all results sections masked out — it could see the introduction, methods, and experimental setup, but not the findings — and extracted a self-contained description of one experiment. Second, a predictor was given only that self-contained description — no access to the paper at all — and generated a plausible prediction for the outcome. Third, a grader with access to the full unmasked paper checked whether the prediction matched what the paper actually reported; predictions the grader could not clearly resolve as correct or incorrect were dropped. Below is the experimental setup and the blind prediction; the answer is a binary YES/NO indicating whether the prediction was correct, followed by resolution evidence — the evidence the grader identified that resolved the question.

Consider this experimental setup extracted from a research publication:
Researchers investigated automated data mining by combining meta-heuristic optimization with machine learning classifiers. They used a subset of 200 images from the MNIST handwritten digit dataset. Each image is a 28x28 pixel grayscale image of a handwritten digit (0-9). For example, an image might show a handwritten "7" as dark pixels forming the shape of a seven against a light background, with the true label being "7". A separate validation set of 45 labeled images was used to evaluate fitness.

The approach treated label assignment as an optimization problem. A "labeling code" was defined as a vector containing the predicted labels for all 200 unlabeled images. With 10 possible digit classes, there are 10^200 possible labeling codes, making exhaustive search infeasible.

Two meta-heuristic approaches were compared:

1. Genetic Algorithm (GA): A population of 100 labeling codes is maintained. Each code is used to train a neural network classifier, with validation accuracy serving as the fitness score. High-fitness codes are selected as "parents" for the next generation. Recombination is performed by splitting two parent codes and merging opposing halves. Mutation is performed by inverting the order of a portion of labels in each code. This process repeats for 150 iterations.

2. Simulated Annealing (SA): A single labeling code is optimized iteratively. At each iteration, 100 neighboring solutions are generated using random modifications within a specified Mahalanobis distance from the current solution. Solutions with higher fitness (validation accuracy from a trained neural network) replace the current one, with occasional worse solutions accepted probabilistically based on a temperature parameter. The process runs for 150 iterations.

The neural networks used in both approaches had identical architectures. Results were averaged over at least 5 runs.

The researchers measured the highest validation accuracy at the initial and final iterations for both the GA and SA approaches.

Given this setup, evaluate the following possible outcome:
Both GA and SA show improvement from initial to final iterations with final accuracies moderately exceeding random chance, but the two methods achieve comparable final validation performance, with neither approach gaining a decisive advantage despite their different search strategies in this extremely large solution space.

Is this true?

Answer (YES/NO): NO